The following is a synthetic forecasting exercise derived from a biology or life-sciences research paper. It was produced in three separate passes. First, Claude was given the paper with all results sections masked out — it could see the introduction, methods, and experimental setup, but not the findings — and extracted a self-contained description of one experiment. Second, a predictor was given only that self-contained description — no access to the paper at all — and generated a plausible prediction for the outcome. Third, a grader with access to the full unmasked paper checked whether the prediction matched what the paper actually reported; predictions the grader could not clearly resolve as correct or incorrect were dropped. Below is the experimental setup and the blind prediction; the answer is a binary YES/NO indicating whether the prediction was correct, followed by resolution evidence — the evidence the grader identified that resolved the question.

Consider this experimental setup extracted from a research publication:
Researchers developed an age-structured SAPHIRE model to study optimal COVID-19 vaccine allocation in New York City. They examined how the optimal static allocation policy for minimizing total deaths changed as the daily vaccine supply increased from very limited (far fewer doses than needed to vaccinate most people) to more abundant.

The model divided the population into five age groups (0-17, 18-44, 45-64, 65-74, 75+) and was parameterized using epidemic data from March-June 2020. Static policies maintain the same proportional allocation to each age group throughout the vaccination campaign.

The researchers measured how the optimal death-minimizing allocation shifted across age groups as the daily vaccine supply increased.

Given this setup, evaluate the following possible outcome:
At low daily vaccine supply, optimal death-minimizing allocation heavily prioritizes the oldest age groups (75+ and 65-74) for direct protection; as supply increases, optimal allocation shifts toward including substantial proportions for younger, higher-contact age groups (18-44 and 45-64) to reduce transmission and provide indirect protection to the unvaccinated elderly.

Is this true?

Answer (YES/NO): NO